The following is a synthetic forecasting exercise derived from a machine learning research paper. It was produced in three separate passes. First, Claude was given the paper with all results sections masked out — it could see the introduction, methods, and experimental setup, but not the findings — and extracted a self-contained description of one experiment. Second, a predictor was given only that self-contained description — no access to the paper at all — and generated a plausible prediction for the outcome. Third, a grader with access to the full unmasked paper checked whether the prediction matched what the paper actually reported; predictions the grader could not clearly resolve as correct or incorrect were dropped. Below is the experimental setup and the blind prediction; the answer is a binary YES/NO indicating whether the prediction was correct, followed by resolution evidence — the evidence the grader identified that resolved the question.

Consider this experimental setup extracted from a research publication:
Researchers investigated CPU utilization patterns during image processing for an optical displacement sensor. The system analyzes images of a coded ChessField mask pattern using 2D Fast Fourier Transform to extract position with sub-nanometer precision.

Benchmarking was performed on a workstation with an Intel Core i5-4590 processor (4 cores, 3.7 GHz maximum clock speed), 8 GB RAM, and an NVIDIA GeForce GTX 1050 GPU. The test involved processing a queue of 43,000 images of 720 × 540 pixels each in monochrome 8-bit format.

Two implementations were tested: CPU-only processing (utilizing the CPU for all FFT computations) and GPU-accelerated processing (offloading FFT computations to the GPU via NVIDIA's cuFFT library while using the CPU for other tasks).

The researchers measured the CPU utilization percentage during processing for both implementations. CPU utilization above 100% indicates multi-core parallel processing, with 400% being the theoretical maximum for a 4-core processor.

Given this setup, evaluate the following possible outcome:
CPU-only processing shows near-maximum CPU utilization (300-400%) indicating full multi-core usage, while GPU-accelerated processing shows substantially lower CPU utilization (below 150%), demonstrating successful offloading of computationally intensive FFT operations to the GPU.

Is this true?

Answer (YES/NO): NO